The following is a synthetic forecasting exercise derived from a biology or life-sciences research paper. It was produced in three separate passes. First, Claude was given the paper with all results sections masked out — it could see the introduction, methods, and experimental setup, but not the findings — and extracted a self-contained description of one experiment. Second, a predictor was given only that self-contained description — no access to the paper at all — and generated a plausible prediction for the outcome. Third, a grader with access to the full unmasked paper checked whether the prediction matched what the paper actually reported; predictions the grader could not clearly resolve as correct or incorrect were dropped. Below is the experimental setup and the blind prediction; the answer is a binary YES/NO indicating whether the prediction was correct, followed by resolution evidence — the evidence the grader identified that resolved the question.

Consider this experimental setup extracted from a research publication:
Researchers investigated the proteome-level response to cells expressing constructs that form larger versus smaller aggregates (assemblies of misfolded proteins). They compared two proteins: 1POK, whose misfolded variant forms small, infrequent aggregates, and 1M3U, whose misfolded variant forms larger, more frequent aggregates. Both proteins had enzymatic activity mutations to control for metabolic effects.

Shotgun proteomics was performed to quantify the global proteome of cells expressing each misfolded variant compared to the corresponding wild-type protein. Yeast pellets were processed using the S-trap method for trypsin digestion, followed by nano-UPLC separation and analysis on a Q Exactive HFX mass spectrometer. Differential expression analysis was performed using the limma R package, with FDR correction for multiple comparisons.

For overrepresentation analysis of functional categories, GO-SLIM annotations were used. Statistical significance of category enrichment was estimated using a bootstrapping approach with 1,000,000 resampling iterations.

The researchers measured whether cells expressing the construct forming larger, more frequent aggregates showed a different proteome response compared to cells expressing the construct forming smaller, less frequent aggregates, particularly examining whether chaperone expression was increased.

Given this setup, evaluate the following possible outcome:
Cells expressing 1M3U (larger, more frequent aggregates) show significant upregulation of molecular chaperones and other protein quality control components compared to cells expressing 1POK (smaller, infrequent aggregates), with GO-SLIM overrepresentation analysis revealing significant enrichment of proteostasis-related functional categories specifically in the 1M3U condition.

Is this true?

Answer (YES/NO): NO